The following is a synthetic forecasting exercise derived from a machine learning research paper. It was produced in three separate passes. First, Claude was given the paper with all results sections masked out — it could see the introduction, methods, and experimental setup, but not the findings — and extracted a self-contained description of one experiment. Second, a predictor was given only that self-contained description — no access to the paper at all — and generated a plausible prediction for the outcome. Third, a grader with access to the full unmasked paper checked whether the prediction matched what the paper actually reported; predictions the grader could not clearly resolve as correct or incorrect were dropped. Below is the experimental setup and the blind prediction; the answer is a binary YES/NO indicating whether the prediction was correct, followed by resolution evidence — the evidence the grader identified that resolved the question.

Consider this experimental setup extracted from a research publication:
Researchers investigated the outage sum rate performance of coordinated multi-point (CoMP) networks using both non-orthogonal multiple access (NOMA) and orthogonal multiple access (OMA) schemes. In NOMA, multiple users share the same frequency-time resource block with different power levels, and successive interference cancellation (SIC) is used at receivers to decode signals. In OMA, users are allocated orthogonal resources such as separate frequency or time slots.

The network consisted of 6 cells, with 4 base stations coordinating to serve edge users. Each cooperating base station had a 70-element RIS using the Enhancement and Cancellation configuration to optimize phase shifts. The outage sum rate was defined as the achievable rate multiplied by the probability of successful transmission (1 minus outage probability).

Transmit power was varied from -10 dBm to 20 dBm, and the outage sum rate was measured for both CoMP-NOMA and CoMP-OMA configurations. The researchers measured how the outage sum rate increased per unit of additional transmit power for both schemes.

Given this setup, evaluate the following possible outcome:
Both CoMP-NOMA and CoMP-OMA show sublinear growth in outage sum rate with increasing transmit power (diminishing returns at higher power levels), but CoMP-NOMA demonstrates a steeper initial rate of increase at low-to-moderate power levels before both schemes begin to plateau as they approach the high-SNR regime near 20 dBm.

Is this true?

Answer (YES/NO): NO